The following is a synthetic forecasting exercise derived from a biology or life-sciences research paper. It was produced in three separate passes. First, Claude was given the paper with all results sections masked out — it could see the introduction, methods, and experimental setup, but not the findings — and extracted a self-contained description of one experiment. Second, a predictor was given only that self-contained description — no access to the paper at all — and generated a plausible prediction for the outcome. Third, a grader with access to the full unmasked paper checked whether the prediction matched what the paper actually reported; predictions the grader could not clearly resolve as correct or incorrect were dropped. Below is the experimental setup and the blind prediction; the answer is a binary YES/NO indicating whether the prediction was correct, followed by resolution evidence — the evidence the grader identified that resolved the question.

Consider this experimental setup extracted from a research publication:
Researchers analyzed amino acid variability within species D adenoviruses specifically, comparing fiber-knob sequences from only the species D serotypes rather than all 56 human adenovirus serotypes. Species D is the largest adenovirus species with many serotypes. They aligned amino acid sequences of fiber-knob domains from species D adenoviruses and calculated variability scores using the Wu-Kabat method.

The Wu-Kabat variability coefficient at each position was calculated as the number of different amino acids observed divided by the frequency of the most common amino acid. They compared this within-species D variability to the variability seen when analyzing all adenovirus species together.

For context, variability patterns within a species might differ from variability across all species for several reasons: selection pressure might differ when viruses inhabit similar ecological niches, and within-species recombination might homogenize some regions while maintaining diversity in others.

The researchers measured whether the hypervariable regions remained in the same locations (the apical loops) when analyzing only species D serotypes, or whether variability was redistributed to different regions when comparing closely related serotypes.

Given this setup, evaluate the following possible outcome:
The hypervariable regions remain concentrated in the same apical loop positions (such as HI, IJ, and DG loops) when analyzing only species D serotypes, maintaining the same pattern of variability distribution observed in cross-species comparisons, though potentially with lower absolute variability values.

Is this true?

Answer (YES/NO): YES